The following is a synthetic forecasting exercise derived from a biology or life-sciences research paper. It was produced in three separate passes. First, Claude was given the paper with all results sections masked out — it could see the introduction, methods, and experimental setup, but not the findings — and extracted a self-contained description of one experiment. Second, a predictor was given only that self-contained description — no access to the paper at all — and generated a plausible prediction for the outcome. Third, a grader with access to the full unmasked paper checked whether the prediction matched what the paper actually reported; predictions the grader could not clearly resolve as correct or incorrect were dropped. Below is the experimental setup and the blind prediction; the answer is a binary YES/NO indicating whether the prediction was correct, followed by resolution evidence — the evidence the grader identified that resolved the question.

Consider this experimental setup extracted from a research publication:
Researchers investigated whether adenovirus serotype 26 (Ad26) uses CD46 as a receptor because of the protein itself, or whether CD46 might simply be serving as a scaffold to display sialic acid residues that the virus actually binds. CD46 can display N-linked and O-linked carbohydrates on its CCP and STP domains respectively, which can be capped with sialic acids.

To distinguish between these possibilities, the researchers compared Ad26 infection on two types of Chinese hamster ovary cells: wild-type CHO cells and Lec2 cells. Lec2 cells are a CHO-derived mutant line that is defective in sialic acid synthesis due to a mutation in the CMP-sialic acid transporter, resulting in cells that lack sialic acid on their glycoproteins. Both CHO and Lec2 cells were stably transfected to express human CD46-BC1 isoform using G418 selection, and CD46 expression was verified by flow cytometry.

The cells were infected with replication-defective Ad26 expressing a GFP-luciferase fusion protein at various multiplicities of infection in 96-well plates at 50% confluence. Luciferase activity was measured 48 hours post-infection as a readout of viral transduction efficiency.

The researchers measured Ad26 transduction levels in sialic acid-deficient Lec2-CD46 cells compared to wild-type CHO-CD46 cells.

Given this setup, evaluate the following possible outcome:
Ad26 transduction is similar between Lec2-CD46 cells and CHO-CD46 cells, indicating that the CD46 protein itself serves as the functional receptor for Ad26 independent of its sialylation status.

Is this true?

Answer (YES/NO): YES